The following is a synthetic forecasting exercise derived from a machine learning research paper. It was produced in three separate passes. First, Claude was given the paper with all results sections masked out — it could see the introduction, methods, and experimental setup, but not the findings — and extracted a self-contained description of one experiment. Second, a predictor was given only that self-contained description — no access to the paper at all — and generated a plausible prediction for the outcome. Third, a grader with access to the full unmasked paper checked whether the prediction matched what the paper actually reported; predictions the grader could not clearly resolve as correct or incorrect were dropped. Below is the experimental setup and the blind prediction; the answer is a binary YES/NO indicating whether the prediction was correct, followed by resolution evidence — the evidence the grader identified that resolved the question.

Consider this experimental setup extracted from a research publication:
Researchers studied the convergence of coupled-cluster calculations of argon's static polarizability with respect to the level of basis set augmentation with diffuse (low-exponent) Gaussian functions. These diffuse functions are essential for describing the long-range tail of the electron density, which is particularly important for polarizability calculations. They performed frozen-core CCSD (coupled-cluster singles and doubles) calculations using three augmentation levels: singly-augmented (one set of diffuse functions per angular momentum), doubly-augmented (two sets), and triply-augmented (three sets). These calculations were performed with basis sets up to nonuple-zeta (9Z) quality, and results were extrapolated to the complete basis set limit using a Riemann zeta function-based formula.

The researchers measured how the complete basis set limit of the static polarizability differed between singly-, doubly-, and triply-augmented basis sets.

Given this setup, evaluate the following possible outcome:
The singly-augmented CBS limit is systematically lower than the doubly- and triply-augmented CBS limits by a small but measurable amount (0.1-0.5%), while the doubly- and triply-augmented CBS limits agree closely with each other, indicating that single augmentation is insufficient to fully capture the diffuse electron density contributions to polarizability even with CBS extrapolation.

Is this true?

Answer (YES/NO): NO